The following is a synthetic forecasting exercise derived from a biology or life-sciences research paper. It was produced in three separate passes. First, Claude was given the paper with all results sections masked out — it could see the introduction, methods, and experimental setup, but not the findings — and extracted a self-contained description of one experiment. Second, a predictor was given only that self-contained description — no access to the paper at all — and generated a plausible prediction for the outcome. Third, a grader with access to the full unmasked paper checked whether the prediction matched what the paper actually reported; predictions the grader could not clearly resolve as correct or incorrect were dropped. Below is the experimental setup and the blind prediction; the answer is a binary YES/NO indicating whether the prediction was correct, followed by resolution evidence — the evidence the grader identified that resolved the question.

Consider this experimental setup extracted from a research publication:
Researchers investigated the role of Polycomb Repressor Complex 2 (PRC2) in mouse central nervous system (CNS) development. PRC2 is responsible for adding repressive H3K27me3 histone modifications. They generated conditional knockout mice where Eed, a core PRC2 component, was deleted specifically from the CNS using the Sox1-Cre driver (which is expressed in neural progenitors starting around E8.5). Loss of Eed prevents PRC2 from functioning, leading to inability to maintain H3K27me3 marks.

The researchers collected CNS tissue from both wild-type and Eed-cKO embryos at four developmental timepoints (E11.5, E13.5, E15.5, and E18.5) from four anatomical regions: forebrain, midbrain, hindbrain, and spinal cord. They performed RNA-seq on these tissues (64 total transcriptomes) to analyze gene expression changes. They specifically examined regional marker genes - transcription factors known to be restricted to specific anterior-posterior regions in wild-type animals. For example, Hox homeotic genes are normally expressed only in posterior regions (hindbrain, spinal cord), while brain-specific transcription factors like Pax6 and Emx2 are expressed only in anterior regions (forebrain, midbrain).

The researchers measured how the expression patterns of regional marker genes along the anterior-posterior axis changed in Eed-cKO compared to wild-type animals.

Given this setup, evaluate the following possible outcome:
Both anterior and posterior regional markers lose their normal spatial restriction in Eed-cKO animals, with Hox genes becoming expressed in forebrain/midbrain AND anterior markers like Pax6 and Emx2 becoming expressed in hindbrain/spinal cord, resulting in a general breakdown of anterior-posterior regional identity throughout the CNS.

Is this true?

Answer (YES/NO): YES